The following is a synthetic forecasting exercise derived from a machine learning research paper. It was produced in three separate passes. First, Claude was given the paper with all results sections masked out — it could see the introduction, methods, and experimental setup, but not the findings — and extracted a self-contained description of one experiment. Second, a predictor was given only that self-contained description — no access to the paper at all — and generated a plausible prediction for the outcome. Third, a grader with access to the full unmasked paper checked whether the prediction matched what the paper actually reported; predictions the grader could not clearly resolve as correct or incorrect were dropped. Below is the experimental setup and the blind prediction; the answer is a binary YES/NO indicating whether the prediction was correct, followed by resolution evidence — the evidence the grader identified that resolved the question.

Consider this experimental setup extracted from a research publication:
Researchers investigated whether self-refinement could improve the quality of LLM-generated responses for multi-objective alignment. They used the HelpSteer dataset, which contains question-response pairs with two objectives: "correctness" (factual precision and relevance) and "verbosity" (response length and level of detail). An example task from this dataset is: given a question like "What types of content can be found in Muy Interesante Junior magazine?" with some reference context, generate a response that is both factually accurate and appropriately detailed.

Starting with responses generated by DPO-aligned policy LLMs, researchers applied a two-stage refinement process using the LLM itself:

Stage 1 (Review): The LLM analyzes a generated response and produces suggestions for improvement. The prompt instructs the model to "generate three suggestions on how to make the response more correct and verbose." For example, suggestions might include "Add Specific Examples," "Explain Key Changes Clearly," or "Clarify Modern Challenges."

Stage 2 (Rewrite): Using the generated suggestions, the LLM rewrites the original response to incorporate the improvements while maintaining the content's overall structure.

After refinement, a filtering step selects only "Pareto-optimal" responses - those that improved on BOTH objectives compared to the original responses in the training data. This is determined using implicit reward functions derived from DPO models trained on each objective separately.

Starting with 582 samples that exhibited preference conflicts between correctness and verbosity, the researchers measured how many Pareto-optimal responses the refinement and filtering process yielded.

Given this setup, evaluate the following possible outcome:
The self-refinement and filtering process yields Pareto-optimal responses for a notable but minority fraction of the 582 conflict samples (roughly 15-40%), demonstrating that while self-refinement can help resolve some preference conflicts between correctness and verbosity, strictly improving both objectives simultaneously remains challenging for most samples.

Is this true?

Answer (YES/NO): NO